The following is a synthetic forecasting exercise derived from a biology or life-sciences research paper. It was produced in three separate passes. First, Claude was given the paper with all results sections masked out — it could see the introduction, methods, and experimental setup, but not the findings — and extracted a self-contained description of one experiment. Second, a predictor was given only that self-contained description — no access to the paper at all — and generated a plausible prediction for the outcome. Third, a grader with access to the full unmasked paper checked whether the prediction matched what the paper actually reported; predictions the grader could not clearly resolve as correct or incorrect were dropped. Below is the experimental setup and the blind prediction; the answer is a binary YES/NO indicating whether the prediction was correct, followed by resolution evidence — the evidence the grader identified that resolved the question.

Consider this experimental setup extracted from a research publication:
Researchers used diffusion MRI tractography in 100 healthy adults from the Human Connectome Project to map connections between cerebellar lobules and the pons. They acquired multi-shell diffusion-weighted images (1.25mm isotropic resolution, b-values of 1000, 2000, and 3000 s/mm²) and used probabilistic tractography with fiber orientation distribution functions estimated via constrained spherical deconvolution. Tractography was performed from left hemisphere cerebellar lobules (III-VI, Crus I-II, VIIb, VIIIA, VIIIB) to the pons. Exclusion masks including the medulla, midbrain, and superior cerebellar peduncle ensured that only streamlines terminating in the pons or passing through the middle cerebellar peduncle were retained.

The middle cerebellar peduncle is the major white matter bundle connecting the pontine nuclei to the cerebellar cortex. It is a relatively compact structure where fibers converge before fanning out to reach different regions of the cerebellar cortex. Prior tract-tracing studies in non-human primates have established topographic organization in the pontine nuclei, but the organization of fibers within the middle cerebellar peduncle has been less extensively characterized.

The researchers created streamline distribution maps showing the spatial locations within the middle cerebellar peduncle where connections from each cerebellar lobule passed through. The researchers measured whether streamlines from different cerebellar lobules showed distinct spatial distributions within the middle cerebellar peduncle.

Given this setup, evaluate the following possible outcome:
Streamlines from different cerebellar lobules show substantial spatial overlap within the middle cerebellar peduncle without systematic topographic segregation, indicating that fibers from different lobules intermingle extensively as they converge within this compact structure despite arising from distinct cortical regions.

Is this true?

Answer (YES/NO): NO